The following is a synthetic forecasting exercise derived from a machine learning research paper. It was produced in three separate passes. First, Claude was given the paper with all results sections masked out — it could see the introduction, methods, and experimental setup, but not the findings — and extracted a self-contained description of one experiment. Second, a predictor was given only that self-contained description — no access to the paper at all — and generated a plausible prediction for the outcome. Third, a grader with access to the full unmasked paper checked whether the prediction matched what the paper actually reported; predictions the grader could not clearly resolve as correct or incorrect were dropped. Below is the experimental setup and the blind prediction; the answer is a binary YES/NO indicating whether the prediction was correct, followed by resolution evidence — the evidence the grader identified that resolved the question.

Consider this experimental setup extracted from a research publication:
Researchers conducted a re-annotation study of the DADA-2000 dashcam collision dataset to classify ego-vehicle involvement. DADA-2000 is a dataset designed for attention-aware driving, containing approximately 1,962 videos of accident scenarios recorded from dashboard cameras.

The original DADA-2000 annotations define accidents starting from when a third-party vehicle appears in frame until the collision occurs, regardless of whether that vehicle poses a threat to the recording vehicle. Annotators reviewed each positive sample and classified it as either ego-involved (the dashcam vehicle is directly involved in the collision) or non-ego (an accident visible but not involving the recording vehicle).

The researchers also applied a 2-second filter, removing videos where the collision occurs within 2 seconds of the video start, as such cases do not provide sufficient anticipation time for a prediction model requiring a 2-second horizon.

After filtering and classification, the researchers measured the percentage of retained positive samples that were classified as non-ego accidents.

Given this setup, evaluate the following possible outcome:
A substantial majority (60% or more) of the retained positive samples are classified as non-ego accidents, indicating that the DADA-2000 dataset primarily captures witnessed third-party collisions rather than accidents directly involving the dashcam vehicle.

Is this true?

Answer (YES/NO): NO